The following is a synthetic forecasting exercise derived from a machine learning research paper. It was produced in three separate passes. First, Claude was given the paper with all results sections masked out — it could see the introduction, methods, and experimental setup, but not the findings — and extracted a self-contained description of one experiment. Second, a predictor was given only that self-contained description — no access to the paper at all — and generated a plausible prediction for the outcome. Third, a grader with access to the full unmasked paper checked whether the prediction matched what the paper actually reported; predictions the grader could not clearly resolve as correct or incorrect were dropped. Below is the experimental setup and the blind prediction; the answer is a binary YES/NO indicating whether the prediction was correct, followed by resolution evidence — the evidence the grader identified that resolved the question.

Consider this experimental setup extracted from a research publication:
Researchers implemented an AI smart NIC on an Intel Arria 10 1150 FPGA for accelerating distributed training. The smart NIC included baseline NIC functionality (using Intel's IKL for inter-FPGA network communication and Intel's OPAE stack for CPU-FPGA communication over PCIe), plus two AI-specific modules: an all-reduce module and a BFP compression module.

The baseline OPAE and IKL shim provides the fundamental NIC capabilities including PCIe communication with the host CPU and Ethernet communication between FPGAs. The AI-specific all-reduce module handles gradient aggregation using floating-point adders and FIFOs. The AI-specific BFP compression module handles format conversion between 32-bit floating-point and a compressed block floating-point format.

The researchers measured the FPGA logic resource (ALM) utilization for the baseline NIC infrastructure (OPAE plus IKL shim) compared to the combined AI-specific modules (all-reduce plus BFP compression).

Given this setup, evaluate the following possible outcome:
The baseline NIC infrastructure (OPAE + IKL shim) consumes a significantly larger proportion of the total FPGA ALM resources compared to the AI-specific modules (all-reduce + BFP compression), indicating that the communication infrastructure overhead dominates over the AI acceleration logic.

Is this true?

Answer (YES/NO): YES